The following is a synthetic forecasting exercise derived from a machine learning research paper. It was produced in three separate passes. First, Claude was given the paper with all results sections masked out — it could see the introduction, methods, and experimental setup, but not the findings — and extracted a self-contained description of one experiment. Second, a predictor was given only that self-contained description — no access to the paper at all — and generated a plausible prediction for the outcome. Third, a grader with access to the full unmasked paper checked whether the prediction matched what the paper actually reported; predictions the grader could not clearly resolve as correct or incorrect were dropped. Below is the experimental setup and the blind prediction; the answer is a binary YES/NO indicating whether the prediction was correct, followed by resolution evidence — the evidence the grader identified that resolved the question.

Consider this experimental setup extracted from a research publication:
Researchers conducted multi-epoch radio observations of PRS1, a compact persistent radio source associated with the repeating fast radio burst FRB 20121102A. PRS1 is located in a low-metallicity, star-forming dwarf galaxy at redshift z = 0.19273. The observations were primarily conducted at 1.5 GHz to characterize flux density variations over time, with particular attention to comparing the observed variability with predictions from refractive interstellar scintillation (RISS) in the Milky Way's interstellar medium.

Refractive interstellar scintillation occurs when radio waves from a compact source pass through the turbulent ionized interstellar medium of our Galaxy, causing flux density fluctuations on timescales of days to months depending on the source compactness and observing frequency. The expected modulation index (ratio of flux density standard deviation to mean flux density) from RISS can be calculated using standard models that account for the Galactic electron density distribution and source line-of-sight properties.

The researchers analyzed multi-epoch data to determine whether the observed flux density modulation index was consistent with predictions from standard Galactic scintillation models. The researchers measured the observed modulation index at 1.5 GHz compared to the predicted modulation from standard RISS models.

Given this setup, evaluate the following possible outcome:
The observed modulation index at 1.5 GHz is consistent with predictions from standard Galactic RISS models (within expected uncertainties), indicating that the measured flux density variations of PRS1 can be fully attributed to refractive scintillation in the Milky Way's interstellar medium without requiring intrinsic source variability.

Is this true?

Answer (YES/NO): YES